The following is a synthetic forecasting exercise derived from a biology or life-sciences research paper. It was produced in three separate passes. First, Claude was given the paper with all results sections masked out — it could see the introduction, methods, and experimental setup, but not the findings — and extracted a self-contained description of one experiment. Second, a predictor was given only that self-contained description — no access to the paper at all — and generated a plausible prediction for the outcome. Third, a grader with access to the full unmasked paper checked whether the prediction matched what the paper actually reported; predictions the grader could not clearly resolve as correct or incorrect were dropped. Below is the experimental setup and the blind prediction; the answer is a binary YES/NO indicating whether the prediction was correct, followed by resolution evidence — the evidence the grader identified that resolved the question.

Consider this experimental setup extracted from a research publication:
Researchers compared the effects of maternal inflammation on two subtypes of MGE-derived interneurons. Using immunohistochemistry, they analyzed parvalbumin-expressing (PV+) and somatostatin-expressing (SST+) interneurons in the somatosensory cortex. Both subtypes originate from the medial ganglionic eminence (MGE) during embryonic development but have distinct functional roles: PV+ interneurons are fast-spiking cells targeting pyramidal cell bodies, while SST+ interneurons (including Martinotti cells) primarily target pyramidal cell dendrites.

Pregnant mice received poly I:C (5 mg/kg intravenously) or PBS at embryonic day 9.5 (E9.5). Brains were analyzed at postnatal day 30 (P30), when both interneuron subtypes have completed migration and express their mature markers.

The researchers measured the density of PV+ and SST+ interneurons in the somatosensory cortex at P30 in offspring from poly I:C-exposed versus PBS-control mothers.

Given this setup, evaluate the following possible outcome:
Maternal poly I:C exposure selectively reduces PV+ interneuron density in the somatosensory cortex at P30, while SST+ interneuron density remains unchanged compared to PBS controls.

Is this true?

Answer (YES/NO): NO